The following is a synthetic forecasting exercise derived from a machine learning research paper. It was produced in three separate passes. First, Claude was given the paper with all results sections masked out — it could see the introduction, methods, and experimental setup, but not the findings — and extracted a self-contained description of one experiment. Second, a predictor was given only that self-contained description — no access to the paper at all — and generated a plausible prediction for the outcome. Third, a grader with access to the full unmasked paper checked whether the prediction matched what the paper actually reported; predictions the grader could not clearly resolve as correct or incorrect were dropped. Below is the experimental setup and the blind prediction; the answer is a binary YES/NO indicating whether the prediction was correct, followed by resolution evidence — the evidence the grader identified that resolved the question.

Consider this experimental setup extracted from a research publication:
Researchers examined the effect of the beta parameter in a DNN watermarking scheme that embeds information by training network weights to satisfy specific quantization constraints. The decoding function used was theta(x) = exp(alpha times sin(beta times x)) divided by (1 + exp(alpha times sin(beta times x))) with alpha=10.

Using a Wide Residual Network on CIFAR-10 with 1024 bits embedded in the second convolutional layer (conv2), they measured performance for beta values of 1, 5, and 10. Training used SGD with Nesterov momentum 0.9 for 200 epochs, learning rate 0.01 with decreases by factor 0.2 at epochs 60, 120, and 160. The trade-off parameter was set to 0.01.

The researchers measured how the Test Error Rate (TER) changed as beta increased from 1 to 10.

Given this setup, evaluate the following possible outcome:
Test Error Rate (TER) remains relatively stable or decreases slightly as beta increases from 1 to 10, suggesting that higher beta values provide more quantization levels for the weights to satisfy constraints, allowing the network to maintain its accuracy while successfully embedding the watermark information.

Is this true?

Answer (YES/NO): YES